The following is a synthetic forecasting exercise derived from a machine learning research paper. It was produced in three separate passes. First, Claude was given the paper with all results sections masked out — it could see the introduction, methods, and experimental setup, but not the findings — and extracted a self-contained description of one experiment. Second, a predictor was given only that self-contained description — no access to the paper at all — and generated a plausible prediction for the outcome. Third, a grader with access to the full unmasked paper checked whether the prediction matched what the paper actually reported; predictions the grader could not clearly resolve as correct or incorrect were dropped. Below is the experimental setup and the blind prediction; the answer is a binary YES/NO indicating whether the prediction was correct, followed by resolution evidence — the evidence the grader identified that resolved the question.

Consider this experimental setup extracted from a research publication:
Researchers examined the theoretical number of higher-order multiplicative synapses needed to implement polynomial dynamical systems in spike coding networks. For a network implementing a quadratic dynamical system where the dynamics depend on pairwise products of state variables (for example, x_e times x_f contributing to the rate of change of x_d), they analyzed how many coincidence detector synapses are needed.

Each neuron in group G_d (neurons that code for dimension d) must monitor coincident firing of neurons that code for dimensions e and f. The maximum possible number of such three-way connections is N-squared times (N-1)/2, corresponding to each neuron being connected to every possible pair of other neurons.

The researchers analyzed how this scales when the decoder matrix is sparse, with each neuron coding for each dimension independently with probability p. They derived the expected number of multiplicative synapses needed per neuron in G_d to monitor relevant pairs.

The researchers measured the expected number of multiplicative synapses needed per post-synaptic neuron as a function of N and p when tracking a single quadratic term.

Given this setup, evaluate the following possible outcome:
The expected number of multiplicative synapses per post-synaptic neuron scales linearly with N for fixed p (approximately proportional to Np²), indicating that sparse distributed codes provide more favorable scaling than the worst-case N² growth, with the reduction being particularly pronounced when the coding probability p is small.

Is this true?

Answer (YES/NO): NO